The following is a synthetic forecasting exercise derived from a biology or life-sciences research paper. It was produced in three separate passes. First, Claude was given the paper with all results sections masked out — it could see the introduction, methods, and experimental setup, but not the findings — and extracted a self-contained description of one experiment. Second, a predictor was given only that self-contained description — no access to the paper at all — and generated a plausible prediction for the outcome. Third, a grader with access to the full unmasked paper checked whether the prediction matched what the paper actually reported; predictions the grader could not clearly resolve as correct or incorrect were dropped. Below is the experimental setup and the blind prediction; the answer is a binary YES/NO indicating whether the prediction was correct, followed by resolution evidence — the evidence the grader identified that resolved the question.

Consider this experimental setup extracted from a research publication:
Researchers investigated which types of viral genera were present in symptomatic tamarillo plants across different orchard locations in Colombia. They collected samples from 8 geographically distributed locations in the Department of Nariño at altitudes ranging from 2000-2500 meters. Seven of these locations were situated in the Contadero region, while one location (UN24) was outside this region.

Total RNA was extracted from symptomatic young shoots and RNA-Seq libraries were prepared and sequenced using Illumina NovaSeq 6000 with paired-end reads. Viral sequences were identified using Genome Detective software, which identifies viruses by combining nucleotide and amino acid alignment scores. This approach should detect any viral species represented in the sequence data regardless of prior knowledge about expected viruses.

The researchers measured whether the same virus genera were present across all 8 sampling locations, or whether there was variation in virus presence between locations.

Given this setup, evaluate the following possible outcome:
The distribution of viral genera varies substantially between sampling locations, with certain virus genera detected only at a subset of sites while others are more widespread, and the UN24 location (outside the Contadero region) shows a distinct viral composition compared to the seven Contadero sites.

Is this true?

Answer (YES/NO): NO